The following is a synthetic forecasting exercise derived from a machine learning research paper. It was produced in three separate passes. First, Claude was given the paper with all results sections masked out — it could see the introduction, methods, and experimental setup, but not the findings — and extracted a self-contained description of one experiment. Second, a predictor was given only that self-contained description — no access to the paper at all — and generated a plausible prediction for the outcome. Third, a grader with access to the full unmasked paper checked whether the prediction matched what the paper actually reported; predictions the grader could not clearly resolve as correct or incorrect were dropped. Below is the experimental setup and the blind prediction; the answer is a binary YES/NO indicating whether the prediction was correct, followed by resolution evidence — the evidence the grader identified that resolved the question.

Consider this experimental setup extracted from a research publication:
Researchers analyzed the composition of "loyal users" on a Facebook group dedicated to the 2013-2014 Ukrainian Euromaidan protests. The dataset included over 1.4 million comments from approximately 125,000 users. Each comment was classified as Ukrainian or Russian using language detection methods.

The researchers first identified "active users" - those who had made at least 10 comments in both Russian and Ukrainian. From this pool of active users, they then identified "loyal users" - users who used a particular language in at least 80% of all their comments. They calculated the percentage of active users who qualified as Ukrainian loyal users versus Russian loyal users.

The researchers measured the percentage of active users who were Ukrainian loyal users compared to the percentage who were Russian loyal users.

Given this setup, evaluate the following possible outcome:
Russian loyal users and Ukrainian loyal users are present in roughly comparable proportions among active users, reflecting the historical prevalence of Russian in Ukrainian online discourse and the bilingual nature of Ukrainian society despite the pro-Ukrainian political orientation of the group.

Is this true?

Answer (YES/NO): NO